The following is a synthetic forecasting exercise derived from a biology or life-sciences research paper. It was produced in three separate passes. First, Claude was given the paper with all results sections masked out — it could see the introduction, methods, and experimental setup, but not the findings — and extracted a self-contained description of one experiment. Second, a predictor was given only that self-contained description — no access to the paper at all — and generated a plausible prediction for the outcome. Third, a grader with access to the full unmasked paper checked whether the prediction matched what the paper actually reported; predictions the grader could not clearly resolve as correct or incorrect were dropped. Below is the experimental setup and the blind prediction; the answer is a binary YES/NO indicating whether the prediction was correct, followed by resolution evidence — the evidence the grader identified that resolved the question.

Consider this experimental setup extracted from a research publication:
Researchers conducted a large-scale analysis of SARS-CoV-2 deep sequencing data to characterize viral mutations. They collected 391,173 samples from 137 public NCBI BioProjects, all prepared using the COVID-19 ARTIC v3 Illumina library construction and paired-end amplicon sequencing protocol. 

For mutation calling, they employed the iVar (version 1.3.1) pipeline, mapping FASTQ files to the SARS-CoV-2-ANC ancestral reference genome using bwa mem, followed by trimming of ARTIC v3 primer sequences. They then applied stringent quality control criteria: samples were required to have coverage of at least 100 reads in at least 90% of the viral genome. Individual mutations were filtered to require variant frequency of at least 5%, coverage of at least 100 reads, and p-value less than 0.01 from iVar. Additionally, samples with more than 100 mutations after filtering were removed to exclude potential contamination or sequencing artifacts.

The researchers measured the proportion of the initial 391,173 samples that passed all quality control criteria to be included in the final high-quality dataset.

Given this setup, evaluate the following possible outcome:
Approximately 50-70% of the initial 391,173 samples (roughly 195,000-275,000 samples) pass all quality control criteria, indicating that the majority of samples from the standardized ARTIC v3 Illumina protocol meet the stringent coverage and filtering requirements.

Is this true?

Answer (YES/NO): YES